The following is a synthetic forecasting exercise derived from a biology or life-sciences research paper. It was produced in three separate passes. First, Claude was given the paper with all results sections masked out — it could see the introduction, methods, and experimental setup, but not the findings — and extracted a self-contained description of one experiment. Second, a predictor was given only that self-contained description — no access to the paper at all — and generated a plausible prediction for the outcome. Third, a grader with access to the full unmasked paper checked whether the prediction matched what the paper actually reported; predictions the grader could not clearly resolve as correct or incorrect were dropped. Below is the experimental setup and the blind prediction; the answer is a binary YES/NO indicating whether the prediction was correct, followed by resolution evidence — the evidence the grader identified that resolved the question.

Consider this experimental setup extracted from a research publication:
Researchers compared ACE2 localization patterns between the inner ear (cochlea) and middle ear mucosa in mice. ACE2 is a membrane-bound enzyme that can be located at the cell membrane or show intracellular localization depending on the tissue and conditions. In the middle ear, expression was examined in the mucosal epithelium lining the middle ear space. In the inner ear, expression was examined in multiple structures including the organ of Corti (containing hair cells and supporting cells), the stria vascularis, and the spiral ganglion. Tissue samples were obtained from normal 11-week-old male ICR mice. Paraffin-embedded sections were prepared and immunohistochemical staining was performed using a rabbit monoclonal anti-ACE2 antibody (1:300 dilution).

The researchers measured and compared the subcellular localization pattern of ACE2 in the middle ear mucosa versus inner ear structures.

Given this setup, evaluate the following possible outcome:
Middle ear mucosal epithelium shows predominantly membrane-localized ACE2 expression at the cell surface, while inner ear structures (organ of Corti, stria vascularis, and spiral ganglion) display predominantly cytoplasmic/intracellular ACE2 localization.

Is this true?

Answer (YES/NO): NO